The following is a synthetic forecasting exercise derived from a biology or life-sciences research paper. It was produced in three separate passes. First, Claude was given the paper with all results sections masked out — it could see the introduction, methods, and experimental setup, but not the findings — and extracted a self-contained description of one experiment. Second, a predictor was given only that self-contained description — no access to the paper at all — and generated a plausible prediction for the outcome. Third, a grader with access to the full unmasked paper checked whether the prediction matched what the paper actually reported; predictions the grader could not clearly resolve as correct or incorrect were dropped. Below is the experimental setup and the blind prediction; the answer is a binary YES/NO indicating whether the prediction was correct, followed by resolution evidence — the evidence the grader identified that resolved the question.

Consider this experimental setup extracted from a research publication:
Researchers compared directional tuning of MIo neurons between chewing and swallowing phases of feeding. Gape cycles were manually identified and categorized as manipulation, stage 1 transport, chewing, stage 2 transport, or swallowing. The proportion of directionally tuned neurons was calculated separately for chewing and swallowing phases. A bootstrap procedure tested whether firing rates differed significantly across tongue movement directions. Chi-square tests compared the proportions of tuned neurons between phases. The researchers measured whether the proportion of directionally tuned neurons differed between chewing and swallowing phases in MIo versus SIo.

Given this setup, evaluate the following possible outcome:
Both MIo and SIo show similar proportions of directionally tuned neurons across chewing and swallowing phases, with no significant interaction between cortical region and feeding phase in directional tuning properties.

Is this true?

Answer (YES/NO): NO